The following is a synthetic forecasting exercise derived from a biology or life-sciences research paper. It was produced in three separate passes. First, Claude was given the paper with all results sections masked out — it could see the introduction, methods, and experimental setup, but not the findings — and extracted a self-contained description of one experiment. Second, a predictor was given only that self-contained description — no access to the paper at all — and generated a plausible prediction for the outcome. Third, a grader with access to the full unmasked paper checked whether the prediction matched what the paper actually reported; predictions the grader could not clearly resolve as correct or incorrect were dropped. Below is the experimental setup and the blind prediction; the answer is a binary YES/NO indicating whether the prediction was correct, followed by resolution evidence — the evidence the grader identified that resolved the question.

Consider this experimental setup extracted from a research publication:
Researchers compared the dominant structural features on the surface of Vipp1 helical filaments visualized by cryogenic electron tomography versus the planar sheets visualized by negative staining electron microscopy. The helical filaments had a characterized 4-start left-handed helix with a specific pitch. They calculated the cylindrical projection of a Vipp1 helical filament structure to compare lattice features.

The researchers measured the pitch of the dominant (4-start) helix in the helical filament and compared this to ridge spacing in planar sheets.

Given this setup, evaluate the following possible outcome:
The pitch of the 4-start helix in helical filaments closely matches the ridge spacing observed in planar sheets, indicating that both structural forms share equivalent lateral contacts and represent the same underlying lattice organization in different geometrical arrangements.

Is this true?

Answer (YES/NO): NO